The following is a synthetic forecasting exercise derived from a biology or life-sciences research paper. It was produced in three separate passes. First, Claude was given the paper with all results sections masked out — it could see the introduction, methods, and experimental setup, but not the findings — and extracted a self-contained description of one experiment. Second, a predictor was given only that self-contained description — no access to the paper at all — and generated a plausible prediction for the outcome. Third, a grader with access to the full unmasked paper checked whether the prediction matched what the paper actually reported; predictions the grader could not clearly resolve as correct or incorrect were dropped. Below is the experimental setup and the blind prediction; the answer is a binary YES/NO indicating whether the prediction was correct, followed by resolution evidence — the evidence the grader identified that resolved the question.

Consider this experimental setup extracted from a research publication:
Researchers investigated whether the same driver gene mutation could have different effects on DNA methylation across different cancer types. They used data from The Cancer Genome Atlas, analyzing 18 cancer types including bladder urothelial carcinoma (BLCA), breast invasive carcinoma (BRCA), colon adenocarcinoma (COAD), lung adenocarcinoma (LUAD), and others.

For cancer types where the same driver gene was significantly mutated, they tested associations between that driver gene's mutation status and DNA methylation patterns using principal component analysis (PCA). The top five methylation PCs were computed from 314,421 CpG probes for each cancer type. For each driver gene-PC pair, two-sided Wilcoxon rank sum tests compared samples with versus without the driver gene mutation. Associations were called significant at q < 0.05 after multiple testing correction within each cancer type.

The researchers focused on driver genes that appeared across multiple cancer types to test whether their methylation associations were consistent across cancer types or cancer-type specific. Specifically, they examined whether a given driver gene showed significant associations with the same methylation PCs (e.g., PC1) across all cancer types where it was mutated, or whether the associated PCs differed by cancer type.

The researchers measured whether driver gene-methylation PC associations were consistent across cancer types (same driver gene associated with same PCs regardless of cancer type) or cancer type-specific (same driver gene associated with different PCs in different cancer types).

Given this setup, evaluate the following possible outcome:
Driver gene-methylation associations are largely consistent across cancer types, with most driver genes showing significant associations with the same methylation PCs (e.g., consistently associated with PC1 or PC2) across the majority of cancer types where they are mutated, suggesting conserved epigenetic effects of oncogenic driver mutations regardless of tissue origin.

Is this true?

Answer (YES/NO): NO